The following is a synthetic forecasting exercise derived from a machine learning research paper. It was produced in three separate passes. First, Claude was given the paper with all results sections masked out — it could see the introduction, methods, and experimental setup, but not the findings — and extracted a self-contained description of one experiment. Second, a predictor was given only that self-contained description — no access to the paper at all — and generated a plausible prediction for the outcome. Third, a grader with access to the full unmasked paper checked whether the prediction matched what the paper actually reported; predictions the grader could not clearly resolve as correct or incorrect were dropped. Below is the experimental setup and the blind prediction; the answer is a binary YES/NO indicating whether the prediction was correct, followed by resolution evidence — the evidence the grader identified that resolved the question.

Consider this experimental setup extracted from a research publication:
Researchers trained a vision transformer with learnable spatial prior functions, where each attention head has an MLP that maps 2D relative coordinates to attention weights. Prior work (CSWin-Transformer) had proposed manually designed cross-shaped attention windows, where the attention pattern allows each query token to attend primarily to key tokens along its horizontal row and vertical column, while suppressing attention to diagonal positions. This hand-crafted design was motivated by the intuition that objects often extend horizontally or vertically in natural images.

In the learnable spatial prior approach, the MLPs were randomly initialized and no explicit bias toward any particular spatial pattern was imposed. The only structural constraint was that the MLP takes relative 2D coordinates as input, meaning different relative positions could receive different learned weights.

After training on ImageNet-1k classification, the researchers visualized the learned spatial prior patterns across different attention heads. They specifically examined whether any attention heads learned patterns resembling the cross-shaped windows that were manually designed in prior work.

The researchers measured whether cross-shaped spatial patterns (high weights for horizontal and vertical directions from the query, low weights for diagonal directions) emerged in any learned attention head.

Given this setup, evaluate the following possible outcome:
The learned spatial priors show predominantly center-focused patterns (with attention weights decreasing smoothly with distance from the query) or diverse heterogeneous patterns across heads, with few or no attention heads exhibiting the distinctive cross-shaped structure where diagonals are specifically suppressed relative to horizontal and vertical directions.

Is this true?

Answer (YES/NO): NO